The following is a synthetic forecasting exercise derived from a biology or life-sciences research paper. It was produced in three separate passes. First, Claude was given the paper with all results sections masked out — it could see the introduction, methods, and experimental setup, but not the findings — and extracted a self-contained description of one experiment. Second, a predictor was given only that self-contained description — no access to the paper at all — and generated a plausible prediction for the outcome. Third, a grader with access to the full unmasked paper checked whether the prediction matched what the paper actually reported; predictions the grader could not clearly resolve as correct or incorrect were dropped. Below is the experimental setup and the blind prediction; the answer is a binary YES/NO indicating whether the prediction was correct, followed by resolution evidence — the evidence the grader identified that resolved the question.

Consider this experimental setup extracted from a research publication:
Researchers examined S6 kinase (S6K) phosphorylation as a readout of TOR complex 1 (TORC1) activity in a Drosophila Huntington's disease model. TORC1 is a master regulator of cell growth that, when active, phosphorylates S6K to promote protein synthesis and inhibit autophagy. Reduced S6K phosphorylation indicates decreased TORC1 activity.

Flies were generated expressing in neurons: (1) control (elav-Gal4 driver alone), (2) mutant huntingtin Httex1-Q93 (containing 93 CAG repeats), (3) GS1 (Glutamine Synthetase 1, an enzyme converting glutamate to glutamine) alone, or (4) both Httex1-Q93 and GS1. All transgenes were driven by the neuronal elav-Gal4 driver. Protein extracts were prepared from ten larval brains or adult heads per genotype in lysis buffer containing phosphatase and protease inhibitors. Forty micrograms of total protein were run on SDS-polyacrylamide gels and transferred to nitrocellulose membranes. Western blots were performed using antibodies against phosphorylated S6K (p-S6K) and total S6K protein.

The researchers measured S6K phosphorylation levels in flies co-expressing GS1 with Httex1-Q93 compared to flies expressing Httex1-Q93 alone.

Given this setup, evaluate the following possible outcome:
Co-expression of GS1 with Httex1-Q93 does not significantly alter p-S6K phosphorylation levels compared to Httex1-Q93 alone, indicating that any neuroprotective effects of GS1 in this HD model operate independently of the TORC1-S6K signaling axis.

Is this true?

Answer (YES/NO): NO